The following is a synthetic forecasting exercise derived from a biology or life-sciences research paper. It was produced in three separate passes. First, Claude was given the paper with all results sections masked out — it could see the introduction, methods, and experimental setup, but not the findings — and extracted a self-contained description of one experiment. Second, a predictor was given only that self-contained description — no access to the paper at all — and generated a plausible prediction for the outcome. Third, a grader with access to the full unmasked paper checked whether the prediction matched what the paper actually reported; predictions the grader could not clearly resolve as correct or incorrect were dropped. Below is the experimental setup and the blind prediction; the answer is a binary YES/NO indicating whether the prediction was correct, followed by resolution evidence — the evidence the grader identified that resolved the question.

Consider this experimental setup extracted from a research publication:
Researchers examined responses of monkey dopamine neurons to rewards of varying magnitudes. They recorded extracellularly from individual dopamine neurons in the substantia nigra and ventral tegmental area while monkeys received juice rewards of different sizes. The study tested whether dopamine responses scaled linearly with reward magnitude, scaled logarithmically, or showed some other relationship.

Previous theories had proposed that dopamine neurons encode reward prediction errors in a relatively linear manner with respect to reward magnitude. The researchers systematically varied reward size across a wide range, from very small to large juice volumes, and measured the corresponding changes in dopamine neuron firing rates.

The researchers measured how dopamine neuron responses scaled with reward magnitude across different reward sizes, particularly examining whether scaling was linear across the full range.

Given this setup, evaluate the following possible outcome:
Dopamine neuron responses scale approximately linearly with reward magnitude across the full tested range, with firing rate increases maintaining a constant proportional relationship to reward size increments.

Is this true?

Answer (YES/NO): NO